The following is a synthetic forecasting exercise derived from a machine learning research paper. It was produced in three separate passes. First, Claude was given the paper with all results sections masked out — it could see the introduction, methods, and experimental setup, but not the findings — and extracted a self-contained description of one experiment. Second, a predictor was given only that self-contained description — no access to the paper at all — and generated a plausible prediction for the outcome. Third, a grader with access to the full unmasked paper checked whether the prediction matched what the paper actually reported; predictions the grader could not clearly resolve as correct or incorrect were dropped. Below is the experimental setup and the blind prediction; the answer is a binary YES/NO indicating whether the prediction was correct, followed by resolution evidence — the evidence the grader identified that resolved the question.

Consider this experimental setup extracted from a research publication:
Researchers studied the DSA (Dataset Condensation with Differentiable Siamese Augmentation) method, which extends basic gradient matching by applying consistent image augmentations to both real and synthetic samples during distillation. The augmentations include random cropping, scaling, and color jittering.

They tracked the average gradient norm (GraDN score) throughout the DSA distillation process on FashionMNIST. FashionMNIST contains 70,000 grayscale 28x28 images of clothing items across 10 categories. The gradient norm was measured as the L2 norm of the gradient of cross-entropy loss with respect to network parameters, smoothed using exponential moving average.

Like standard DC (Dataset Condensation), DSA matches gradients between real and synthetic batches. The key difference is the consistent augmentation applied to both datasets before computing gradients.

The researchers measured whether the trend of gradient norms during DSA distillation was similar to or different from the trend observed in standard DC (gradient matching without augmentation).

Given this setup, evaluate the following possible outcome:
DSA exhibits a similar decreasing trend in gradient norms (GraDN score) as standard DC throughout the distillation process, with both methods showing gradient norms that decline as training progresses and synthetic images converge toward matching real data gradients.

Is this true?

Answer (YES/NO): NO